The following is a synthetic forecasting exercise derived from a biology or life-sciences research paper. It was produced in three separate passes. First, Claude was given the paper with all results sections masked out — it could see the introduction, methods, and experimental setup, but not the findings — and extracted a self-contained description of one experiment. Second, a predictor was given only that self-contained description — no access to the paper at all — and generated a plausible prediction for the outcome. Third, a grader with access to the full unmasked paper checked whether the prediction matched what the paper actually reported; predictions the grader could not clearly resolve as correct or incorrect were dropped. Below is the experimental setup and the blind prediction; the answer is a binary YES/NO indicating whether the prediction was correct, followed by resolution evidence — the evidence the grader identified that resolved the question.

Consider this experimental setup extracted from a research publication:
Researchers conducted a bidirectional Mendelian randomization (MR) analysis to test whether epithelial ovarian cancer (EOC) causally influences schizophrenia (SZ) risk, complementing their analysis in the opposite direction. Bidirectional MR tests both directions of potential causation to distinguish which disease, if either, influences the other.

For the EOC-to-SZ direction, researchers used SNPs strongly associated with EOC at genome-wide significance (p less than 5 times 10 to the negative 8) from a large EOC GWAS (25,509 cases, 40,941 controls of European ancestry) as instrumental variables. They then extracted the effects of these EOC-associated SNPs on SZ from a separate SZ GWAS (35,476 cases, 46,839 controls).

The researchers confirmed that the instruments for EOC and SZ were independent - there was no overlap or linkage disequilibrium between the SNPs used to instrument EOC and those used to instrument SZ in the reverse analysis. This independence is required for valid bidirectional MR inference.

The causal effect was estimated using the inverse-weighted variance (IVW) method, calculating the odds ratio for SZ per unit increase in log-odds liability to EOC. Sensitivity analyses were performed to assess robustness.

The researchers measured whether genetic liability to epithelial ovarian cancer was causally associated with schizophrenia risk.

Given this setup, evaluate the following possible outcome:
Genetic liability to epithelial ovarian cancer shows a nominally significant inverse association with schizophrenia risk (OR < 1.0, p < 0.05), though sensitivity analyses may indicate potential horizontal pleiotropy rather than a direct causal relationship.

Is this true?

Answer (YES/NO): NO